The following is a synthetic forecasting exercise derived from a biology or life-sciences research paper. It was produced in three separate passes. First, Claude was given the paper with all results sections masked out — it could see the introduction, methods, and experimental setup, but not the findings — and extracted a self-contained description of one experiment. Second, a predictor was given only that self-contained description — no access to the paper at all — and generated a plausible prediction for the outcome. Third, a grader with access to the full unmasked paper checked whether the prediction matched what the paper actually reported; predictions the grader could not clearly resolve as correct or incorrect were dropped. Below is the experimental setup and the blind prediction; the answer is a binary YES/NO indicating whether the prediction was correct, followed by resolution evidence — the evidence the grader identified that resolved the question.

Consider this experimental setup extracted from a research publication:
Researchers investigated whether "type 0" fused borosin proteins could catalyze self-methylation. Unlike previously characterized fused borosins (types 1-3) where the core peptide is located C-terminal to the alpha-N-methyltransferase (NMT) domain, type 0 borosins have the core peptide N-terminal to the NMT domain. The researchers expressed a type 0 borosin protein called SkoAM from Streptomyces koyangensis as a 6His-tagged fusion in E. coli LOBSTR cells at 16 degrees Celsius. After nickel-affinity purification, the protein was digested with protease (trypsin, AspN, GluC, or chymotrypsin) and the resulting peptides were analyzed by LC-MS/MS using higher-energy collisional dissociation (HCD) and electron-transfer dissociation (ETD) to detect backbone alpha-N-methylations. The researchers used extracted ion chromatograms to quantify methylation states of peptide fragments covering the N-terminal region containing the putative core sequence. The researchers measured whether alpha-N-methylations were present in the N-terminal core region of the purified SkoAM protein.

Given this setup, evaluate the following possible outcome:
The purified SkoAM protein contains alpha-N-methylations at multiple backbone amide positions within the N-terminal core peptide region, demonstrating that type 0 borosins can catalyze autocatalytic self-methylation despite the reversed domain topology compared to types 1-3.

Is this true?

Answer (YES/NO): YES